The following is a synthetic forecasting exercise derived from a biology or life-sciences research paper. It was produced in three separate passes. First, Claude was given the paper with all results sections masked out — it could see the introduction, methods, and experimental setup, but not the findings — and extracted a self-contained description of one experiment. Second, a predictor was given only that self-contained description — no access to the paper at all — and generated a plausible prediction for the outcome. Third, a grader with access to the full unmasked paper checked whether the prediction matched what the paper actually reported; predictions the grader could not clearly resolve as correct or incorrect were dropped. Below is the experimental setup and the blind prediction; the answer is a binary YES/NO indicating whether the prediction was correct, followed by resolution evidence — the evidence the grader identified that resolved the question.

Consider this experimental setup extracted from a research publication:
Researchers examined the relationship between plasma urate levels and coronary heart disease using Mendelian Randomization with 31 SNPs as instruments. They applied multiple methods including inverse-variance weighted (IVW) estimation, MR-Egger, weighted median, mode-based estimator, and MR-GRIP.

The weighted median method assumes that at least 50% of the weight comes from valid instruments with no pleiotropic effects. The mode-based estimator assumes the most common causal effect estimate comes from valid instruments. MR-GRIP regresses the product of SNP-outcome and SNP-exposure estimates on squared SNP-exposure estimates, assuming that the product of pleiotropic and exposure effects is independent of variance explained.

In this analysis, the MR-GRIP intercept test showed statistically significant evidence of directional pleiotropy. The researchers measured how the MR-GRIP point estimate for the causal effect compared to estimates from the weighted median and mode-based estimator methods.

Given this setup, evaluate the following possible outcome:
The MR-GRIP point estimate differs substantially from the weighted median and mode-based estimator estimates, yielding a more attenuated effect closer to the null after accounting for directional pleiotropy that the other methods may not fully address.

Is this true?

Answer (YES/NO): NO